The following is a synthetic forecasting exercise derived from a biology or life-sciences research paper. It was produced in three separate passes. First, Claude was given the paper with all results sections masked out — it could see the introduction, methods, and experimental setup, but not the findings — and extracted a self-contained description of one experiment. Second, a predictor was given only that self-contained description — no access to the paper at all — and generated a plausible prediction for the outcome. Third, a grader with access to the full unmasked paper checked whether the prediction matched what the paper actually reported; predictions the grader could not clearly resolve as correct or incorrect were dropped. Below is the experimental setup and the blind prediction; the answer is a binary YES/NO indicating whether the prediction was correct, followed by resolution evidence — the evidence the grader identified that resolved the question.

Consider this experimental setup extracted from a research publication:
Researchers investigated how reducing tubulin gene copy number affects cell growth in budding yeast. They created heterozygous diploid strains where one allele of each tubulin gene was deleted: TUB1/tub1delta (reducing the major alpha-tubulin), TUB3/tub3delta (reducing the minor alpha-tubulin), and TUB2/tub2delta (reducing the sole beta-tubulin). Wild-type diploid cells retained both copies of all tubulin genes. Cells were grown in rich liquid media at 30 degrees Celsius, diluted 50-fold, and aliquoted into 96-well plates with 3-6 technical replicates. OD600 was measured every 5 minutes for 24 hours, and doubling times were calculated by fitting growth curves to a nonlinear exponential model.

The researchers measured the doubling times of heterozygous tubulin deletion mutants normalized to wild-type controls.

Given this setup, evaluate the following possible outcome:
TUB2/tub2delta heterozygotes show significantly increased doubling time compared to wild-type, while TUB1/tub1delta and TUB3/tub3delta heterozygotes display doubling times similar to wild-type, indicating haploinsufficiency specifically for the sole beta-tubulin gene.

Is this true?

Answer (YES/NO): NO